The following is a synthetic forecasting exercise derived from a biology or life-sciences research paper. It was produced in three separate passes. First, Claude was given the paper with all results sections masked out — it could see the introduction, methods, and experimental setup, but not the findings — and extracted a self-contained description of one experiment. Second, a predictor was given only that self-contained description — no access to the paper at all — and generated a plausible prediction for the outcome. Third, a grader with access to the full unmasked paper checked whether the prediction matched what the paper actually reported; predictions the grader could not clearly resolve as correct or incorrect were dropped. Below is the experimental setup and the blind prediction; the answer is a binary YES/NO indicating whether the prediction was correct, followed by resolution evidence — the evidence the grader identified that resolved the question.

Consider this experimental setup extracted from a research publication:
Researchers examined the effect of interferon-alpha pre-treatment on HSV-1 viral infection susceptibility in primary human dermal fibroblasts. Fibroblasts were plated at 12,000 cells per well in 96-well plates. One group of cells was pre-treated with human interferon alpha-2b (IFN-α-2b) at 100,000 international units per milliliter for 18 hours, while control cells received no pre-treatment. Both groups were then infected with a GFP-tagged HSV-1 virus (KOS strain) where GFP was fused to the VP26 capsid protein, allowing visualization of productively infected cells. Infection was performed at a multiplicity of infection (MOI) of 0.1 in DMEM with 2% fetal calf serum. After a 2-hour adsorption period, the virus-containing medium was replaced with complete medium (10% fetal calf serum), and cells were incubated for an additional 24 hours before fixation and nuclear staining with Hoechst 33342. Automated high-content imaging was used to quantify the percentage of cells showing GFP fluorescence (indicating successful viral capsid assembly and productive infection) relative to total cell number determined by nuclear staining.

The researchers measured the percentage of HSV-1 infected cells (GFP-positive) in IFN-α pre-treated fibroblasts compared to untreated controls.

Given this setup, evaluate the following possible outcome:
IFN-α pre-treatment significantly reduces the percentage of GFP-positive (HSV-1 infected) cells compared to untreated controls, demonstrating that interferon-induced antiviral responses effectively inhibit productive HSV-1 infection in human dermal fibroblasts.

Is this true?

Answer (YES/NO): YES